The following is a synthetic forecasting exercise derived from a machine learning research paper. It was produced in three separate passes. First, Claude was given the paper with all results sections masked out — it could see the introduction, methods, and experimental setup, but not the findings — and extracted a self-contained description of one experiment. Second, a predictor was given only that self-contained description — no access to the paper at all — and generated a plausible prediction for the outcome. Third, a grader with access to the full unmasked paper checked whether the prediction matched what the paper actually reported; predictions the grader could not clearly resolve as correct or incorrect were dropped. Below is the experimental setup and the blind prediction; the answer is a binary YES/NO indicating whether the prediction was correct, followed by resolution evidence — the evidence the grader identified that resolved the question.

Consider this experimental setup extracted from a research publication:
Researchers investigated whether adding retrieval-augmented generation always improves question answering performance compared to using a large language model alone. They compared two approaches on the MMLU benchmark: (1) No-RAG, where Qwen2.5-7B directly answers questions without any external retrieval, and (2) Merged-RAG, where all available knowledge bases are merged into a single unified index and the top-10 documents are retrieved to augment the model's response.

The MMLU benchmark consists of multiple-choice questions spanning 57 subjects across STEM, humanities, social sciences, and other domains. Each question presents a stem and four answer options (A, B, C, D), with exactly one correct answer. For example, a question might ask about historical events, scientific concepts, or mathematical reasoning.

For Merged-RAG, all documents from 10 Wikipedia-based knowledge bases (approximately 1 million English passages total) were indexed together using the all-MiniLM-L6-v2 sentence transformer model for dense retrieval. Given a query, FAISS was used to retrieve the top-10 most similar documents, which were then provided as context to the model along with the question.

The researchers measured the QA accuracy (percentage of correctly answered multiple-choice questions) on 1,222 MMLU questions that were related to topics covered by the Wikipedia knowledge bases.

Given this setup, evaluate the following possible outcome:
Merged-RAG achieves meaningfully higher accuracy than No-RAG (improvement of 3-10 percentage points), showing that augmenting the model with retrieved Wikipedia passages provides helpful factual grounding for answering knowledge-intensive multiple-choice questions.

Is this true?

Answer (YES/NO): NO